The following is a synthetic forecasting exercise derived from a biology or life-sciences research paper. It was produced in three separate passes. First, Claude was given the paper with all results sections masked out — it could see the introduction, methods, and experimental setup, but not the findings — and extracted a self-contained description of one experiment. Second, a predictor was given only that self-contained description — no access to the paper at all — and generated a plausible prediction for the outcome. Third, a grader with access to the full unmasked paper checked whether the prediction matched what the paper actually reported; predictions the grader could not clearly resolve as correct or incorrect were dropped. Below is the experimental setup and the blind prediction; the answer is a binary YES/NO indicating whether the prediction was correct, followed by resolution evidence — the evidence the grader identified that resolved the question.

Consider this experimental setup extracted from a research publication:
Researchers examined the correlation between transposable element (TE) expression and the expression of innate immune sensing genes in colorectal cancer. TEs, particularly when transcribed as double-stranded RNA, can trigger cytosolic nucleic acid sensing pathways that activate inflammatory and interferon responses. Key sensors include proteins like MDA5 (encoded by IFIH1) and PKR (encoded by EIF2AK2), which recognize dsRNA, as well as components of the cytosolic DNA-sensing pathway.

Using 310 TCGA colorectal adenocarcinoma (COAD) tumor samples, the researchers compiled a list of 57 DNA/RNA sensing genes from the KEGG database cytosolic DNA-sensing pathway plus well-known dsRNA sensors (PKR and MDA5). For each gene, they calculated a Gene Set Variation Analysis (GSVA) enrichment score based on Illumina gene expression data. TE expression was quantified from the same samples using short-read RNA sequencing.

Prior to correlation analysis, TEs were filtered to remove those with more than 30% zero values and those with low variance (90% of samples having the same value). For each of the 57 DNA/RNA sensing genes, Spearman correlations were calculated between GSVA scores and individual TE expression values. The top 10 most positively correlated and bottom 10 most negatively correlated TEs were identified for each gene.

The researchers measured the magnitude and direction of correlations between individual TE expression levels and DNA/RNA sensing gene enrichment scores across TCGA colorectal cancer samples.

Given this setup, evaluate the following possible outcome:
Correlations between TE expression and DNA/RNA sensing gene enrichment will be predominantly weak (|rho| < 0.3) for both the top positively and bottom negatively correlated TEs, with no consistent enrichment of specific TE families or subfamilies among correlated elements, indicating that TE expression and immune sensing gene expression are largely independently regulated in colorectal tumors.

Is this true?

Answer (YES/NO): NO